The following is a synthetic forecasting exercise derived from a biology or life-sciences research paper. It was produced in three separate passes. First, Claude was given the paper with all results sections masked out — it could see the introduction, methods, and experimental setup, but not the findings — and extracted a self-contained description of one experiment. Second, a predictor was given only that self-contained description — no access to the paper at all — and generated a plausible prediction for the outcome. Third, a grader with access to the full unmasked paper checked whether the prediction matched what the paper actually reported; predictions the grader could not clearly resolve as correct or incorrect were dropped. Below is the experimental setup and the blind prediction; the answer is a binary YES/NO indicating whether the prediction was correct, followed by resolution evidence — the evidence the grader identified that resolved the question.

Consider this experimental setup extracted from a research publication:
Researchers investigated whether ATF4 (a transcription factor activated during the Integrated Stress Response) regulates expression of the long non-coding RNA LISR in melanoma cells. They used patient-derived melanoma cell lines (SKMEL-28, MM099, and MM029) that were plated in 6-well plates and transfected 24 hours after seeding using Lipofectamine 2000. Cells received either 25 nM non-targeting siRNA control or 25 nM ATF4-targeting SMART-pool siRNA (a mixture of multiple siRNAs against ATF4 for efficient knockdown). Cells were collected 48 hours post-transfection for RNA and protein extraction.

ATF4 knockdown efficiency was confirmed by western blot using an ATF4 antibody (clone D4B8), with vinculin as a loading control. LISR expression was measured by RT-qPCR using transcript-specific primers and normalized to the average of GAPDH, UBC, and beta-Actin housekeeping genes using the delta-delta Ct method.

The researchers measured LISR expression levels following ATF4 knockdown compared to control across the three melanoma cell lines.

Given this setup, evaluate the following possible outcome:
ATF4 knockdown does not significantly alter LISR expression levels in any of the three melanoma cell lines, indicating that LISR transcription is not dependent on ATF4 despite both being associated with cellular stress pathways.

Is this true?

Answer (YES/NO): YES